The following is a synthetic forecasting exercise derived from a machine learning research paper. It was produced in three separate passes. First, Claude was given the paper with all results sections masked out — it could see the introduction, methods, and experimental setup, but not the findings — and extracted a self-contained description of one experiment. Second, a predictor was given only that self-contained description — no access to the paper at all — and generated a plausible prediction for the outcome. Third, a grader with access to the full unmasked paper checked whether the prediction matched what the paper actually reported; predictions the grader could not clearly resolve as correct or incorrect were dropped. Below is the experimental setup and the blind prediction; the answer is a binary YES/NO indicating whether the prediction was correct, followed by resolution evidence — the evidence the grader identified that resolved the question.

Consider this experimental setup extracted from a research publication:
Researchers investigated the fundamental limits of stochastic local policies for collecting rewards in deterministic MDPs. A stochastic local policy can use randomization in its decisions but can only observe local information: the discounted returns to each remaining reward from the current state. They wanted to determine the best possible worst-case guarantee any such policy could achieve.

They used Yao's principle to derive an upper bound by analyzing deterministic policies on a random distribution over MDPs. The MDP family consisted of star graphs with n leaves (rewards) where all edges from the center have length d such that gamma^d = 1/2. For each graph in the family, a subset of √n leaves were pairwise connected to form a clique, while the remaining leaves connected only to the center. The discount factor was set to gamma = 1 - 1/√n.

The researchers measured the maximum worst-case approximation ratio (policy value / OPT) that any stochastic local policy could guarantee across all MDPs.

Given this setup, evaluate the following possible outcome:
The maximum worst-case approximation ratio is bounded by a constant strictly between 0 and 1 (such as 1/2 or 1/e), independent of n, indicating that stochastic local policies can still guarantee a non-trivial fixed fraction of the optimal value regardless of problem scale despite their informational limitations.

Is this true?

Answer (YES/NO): NO